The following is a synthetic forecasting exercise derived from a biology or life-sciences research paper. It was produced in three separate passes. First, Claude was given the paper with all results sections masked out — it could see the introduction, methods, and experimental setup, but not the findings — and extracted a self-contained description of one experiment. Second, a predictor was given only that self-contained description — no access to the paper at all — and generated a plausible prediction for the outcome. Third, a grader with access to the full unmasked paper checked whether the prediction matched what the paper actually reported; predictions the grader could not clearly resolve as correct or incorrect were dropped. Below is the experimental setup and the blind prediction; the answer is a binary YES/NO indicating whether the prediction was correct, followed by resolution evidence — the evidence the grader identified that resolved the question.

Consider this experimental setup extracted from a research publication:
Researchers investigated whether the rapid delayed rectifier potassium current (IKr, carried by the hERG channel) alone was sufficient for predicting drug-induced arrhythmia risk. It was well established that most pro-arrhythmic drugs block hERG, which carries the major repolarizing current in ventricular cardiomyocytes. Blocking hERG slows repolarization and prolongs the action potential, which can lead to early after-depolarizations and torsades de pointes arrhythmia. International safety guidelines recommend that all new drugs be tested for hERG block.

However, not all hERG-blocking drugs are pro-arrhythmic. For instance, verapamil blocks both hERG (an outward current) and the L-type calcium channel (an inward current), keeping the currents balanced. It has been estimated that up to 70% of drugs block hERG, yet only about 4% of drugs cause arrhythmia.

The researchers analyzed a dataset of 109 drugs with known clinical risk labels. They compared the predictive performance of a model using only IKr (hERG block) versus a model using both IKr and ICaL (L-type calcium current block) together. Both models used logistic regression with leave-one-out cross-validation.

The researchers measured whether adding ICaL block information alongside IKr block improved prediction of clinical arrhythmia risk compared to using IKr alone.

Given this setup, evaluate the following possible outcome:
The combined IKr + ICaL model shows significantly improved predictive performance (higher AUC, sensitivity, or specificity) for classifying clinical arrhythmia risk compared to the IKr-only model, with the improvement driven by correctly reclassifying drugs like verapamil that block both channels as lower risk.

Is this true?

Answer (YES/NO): YES